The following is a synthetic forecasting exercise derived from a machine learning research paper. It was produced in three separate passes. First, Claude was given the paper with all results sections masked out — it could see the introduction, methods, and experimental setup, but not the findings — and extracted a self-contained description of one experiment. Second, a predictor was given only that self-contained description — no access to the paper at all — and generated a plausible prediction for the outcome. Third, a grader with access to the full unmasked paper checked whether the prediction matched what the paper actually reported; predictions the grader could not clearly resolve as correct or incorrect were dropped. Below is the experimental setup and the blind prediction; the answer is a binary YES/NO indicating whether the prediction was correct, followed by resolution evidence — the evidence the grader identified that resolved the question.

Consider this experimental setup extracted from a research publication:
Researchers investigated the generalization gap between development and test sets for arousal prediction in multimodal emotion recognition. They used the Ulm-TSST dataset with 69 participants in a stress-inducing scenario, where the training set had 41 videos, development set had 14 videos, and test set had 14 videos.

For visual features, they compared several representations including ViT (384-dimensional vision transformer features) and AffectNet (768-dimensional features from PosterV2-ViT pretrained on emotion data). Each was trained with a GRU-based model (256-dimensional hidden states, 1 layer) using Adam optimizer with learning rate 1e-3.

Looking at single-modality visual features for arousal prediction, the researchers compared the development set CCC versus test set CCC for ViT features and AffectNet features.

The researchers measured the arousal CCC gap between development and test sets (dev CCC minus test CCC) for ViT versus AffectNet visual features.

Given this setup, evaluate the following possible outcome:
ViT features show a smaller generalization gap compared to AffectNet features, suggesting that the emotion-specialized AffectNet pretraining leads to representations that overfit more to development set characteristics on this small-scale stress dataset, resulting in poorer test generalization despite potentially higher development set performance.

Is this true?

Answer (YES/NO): NO